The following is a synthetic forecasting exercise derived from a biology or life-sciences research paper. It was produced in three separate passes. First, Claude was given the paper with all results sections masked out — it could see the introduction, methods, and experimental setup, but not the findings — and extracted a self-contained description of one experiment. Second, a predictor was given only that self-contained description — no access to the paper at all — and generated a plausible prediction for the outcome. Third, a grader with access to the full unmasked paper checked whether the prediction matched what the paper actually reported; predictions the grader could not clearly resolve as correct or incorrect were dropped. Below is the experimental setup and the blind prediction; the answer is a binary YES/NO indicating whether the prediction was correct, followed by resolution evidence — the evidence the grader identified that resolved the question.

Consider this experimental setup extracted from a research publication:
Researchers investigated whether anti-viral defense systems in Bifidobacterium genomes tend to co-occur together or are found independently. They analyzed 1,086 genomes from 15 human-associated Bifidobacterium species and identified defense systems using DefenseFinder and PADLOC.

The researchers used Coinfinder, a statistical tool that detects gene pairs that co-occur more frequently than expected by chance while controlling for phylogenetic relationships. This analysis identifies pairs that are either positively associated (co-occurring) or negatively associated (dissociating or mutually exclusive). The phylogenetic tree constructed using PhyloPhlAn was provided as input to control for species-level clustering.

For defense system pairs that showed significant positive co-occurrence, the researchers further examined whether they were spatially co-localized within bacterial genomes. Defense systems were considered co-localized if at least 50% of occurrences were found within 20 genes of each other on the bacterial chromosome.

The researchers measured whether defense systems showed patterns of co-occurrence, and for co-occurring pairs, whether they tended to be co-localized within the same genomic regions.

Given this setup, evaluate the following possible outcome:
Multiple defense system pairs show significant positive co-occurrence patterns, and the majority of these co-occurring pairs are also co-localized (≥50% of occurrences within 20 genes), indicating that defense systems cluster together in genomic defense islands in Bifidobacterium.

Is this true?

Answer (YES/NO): NO